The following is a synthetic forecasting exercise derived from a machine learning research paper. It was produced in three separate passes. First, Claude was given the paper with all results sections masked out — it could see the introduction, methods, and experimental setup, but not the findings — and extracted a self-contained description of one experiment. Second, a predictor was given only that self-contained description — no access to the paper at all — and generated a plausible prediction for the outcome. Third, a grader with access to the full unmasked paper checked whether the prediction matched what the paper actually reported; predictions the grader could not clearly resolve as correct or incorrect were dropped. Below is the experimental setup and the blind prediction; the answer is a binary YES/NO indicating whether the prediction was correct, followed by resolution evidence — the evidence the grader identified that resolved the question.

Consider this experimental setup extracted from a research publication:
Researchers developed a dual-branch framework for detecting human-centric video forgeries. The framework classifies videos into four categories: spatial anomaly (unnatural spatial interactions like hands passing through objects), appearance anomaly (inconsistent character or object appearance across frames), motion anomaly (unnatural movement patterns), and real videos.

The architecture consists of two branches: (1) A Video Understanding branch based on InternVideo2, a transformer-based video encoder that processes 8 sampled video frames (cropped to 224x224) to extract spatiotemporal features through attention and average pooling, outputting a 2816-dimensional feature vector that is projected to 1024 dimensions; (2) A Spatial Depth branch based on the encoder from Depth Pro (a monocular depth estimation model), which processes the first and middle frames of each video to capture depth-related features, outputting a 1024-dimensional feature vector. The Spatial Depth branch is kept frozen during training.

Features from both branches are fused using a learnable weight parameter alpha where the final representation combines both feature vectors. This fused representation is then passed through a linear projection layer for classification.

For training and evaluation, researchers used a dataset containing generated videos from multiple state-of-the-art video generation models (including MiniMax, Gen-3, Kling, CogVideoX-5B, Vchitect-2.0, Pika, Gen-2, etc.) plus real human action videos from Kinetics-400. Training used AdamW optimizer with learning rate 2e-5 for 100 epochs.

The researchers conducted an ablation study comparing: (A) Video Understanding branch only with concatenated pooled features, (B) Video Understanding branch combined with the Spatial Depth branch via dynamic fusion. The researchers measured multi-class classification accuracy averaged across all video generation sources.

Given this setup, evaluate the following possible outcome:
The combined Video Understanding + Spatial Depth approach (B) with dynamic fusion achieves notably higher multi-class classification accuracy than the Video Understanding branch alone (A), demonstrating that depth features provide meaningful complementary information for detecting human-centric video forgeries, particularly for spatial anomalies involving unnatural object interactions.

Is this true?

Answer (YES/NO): YES